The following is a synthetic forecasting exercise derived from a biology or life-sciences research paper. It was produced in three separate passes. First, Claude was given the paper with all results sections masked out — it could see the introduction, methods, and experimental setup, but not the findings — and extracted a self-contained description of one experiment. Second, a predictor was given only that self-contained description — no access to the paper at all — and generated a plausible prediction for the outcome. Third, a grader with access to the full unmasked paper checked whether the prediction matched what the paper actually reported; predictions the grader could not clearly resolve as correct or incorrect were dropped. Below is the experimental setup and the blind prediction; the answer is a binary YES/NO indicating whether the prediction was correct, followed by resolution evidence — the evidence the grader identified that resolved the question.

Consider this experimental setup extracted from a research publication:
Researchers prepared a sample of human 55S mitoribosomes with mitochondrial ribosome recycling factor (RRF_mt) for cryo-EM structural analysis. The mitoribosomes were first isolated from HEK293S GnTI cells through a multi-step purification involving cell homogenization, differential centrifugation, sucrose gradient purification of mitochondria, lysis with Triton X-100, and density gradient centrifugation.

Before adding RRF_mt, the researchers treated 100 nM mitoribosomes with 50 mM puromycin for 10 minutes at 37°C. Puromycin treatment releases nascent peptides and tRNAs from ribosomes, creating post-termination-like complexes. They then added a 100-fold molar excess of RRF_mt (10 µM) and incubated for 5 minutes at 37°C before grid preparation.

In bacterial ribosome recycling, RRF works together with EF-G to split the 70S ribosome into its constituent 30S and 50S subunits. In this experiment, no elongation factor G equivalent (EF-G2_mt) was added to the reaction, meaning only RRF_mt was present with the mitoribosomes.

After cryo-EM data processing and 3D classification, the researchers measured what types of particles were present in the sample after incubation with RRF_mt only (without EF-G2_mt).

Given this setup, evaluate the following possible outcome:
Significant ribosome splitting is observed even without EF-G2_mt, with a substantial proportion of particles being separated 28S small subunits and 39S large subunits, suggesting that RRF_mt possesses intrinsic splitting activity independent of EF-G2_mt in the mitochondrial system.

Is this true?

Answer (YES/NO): NO